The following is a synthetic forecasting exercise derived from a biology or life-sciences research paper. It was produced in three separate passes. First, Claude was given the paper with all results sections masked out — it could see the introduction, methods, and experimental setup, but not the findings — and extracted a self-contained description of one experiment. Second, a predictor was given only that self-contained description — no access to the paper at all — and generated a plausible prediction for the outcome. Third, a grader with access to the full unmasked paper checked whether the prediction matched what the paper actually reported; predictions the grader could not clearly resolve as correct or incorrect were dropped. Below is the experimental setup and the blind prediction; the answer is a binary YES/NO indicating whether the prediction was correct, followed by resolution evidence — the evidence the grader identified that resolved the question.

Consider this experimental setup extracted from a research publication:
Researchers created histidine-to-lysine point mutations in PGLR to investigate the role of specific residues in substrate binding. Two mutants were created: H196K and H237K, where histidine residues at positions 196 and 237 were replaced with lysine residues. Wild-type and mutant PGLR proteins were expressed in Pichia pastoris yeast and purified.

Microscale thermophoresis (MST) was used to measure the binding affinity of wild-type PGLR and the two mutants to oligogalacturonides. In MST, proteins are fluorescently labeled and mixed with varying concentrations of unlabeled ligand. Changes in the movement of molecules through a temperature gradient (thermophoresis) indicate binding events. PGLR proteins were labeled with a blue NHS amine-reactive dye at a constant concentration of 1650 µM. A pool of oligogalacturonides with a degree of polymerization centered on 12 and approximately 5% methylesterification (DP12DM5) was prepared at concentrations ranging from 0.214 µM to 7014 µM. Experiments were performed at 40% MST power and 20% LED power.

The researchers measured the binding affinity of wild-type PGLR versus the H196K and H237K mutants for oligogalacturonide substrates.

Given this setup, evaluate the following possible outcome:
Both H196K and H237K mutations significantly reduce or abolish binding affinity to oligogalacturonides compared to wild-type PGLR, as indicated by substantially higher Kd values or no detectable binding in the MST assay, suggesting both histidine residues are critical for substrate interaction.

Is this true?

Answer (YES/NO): NO